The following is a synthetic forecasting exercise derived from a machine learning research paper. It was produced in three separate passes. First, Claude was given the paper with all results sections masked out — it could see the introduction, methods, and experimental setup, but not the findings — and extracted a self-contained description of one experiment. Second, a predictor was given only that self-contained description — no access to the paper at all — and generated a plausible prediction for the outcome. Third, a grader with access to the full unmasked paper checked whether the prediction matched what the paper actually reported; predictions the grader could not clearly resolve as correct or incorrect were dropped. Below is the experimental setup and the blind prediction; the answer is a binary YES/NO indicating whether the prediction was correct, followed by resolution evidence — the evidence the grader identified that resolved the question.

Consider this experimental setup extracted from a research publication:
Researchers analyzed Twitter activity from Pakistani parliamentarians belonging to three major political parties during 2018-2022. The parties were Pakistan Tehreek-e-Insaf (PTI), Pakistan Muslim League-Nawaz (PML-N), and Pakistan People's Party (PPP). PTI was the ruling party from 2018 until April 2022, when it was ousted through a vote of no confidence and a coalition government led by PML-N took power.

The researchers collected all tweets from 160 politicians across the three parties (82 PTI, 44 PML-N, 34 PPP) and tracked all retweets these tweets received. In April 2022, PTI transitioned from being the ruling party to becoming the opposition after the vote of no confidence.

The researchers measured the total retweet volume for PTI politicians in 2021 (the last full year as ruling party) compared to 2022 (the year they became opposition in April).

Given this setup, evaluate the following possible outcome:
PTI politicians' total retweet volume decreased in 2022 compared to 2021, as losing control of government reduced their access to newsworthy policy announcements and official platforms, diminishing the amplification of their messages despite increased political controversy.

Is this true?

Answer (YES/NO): NO